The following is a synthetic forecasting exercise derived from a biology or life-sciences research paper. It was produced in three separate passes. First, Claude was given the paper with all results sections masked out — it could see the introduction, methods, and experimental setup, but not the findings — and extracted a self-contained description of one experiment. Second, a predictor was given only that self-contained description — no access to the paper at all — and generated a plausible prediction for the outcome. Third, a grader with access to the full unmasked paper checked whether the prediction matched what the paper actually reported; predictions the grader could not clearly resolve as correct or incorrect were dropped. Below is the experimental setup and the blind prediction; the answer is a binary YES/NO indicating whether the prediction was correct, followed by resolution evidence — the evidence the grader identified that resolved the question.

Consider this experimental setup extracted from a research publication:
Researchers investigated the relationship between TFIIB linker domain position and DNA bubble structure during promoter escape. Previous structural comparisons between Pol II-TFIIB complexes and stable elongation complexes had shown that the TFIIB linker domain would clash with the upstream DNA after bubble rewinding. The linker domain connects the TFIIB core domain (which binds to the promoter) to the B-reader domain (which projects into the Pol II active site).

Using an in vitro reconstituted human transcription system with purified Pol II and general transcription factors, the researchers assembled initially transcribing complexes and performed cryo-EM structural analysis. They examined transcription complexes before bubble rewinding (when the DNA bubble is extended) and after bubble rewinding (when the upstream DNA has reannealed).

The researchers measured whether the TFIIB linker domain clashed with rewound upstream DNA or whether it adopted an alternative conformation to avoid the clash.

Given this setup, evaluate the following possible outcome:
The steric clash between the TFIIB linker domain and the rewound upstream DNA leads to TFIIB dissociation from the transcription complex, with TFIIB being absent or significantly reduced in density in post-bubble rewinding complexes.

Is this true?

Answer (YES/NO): YES